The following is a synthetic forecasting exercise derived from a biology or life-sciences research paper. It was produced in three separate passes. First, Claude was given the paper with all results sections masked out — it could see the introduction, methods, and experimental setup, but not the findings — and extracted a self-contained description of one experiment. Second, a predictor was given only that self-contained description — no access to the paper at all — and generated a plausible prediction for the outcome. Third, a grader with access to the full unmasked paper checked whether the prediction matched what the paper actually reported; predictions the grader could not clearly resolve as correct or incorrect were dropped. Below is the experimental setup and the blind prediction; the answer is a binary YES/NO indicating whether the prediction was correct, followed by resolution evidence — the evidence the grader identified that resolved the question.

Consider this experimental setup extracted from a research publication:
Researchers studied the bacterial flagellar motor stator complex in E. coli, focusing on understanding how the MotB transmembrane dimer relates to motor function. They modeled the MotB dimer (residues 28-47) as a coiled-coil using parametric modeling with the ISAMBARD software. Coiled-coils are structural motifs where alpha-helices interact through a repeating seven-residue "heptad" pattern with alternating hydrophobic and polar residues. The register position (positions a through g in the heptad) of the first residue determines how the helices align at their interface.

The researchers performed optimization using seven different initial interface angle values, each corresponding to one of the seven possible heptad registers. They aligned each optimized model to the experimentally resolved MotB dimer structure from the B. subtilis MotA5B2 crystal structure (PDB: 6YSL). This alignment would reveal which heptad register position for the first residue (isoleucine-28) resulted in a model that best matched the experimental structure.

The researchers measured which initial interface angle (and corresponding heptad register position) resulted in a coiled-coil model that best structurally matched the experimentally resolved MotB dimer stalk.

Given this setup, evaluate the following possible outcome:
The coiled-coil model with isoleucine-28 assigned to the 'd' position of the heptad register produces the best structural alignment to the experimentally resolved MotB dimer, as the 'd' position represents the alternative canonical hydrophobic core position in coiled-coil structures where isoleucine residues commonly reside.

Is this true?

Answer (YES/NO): NO